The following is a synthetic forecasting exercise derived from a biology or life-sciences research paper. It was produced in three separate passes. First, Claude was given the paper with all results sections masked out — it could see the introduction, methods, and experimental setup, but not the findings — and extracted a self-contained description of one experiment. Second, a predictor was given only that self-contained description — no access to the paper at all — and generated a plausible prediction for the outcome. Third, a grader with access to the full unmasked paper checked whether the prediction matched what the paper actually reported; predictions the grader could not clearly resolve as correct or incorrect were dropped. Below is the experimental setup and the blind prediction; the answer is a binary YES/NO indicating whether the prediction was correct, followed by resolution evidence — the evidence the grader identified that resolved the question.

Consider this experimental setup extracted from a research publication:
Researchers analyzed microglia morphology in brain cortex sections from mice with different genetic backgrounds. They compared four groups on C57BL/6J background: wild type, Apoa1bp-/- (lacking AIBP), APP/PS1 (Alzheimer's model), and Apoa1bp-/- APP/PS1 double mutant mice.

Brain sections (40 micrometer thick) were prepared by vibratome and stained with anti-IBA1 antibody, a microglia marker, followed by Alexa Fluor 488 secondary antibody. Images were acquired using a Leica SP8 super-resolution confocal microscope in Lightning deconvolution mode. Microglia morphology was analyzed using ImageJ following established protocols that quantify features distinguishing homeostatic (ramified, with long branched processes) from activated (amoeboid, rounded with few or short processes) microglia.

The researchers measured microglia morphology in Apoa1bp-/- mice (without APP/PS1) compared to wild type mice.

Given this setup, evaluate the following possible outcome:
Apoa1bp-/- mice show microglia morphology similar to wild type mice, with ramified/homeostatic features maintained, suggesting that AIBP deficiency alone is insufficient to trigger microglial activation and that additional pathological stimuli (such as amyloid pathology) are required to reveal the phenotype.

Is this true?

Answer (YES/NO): YES